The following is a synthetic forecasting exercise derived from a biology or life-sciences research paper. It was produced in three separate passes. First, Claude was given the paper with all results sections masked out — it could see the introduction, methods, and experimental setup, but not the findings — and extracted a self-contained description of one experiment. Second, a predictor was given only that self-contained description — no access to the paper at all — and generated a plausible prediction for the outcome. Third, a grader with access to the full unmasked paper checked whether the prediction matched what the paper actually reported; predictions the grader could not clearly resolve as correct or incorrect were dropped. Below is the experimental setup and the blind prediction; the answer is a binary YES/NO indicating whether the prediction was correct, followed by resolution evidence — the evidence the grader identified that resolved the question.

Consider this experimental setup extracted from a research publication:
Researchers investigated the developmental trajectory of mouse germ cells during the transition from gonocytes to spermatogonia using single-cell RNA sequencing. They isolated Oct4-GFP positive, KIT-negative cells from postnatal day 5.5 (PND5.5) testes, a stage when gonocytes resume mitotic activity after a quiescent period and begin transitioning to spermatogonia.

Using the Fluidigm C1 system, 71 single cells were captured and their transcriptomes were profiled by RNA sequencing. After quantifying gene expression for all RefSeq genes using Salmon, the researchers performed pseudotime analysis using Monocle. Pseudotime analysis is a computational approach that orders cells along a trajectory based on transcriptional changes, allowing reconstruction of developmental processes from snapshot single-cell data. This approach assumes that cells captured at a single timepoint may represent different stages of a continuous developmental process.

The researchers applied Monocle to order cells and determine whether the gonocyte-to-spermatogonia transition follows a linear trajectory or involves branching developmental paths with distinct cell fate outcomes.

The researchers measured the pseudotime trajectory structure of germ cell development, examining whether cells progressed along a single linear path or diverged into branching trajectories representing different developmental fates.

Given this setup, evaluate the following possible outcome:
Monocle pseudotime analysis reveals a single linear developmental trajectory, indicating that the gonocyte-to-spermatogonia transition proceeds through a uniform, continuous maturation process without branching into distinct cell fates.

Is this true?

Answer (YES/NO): YES